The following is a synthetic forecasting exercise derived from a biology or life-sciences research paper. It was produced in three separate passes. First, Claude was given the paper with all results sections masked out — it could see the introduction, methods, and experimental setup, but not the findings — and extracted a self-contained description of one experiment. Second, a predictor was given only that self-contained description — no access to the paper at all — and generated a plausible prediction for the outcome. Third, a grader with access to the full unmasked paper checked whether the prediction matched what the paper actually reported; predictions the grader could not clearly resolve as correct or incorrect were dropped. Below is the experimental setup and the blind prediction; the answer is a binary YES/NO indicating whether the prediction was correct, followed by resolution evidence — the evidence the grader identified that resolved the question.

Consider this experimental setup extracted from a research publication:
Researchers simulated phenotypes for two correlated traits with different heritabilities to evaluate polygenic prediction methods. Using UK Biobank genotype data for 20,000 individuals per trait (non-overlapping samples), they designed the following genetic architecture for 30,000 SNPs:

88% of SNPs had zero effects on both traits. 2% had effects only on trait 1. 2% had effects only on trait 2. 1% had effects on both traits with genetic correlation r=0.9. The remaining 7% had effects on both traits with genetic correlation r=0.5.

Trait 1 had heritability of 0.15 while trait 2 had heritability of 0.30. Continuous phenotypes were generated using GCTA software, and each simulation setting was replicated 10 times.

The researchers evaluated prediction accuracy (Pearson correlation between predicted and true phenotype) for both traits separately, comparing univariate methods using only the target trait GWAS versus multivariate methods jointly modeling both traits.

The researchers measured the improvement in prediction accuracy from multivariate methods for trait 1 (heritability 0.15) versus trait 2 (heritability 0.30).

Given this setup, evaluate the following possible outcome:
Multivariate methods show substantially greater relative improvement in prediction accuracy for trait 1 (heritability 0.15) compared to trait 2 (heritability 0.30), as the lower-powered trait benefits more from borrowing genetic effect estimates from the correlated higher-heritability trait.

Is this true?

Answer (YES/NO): YES